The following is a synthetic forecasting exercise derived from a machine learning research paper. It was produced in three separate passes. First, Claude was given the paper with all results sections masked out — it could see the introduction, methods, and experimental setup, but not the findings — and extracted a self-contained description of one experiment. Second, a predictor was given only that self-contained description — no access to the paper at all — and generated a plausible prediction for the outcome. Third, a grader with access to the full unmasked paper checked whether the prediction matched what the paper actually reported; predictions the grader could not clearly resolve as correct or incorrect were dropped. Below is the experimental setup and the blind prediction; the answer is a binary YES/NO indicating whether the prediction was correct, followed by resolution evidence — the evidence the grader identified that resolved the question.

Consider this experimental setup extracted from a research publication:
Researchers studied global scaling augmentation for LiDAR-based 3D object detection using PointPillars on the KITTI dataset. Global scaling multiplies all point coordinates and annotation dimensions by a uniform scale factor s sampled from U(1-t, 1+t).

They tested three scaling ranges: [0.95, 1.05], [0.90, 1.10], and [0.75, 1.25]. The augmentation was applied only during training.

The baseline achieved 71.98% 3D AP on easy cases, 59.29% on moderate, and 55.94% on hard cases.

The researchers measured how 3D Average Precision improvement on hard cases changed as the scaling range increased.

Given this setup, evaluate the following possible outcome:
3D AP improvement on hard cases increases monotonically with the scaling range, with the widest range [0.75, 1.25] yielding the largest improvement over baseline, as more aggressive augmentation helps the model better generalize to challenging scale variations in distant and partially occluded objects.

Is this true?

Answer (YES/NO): NO